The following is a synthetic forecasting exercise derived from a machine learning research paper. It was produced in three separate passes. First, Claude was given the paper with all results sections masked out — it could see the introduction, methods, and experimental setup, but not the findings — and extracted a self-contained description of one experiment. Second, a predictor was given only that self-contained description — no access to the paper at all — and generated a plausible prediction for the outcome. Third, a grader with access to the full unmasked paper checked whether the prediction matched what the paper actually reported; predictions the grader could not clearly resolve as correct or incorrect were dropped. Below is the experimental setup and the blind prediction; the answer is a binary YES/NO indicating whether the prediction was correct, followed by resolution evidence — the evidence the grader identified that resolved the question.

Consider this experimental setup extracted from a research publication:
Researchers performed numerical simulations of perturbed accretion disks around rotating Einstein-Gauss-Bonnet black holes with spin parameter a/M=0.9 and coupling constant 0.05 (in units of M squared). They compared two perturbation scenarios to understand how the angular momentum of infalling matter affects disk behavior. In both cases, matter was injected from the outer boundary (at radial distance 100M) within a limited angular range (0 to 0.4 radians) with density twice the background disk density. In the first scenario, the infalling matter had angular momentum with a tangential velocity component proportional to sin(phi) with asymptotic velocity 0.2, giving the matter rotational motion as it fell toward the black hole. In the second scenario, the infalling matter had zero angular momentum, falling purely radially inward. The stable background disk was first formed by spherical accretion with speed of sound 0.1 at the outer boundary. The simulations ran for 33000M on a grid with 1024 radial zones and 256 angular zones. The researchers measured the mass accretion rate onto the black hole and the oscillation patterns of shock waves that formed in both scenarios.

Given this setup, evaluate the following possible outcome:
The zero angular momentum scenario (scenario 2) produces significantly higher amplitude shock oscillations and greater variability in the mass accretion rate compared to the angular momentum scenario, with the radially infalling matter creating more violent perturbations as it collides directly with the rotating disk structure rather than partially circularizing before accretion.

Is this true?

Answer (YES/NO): NO